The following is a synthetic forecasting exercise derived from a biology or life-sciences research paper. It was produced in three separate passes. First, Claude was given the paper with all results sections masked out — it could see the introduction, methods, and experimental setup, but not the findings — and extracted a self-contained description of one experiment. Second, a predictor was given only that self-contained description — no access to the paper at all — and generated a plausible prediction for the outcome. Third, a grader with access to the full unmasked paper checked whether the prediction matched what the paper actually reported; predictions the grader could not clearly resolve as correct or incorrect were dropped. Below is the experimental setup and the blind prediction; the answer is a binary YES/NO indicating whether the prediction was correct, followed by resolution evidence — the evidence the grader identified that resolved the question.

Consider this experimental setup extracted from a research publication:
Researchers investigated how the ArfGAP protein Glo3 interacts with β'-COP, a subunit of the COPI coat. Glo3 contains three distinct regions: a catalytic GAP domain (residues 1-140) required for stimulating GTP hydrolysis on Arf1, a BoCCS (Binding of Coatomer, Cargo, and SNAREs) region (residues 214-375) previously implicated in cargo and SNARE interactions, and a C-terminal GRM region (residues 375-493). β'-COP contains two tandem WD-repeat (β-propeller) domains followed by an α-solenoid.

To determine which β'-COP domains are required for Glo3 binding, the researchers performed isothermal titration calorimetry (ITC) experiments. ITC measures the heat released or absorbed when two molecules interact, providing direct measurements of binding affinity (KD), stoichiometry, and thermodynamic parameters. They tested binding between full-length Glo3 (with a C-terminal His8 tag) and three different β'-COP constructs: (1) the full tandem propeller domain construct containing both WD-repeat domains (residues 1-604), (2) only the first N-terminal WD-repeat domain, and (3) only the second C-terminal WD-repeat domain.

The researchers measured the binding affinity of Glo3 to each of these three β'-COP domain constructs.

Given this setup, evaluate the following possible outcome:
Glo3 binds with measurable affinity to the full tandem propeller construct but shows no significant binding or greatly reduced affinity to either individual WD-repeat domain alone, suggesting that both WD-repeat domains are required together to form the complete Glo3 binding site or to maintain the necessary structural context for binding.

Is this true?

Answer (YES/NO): YES